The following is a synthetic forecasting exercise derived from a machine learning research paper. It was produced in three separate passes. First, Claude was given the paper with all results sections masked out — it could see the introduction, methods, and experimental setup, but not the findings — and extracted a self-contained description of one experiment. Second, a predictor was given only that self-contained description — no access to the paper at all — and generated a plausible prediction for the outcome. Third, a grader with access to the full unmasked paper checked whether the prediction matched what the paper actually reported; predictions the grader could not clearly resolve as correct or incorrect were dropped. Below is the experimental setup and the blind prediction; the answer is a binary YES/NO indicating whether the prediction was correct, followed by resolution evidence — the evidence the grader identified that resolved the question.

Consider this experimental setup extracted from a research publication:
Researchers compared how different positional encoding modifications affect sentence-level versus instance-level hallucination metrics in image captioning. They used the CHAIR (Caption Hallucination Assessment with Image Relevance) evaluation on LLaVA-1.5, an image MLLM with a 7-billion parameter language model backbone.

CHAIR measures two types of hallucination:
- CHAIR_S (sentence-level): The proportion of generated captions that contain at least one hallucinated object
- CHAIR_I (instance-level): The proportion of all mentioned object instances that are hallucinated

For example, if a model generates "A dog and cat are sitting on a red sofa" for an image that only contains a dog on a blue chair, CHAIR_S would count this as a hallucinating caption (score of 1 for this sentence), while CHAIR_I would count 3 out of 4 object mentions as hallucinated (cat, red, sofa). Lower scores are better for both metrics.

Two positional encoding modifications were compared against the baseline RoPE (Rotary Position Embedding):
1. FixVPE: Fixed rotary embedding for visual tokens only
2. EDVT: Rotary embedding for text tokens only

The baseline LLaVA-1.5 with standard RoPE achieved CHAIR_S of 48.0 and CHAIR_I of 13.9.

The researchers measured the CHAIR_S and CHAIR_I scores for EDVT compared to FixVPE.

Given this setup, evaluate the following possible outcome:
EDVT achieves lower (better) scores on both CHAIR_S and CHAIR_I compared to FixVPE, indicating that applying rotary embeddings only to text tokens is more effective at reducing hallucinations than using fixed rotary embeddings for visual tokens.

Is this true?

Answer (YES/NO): NO